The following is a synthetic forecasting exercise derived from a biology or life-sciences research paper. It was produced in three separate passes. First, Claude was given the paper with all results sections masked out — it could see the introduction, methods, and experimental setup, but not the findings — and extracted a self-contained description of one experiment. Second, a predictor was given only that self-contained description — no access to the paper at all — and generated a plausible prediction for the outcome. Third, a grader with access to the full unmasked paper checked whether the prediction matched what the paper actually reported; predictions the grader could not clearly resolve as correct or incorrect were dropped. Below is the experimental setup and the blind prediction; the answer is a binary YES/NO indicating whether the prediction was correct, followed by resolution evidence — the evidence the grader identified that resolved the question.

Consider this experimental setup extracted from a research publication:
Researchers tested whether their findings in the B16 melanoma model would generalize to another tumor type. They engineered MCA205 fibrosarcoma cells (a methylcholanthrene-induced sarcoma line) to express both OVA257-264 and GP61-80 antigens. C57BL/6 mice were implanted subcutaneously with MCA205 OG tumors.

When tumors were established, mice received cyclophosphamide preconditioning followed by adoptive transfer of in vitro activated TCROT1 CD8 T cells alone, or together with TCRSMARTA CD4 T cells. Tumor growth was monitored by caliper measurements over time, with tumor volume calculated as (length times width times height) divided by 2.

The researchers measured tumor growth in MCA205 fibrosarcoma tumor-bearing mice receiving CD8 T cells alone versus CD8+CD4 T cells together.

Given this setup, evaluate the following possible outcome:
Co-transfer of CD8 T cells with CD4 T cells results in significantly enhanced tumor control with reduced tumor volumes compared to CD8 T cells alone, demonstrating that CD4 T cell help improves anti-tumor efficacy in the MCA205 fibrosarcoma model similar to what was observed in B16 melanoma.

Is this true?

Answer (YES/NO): YES